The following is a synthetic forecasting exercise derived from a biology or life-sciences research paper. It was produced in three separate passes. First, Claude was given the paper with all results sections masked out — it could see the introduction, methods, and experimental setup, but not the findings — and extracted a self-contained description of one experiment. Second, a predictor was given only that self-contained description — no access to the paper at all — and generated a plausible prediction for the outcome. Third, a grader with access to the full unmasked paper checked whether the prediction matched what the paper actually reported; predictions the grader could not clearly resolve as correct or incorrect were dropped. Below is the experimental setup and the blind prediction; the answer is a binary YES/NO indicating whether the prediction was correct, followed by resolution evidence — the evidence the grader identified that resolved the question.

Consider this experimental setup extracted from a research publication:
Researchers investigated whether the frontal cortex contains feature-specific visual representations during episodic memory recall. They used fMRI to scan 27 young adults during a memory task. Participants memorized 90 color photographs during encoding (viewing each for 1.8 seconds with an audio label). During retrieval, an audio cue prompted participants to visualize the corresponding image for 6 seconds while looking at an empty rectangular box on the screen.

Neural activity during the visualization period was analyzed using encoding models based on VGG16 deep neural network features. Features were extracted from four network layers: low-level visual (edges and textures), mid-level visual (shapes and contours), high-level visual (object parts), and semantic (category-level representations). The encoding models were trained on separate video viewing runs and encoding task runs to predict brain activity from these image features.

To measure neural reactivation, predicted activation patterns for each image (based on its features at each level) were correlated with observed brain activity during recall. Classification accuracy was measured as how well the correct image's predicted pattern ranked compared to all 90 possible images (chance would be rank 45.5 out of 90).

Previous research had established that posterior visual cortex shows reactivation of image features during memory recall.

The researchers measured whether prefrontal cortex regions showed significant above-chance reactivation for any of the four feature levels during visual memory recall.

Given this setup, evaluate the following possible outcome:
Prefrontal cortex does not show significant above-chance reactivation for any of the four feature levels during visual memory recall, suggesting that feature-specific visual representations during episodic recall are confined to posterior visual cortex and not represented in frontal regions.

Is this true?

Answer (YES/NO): NO